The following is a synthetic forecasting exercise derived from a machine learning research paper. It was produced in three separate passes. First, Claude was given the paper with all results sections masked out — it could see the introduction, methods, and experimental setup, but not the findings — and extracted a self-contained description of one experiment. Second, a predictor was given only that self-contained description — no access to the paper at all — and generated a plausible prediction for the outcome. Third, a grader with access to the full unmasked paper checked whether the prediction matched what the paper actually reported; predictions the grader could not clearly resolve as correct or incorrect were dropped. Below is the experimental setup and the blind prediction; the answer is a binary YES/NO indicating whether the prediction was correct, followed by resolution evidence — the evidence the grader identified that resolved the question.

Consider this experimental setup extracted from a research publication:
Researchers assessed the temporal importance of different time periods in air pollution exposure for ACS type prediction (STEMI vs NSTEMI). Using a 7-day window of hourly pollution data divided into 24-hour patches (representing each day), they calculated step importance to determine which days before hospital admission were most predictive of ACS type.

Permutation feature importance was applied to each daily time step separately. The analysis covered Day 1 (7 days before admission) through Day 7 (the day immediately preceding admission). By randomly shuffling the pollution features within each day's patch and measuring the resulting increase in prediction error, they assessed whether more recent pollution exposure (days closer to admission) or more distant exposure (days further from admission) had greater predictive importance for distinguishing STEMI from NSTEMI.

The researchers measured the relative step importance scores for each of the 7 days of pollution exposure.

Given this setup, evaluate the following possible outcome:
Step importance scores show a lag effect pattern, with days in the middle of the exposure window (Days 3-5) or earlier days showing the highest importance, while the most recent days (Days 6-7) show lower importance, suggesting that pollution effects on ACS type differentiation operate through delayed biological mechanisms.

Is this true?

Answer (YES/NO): NO